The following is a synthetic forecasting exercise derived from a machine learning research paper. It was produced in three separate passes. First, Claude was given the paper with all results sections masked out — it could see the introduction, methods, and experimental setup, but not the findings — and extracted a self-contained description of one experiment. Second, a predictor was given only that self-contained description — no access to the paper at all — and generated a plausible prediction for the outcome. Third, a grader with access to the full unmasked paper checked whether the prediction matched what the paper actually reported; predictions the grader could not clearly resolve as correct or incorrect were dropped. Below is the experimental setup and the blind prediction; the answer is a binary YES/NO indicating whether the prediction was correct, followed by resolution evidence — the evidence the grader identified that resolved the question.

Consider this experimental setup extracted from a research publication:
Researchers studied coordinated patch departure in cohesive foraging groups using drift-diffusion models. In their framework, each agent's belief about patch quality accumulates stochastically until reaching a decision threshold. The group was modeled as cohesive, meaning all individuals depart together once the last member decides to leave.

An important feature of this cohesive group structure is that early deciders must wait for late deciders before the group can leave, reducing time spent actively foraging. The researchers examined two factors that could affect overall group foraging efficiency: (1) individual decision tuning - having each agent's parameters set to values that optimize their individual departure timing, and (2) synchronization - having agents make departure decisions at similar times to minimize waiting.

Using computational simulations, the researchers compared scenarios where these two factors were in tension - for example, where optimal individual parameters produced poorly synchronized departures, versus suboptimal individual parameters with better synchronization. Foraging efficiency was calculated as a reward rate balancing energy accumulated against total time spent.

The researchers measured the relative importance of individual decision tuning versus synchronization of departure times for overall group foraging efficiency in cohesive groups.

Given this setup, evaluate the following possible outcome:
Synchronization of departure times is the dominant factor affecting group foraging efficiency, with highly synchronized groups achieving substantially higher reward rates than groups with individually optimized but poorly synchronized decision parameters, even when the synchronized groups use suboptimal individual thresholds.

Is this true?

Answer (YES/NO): YES